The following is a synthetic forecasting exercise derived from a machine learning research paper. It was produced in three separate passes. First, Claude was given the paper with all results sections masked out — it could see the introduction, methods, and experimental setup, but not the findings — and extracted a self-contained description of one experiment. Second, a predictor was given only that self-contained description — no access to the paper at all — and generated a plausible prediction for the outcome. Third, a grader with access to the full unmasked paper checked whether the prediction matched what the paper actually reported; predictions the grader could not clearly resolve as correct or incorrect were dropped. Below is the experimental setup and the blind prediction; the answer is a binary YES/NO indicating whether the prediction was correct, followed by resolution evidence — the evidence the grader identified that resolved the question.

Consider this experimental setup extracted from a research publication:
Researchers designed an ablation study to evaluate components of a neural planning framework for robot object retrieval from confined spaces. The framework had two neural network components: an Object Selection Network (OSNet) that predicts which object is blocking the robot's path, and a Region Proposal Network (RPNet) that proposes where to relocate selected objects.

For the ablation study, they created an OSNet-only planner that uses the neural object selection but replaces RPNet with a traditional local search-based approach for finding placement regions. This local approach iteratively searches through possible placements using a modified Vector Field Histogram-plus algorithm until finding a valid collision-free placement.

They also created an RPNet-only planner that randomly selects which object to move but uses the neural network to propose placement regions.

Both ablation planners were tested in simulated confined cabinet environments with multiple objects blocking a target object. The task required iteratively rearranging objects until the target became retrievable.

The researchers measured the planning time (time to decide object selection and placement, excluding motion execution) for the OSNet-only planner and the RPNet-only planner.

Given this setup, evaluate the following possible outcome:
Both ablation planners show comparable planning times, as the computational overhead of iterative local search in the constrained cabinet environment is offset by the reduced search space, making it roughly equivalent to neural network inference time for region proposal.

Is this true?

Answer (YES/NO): NO